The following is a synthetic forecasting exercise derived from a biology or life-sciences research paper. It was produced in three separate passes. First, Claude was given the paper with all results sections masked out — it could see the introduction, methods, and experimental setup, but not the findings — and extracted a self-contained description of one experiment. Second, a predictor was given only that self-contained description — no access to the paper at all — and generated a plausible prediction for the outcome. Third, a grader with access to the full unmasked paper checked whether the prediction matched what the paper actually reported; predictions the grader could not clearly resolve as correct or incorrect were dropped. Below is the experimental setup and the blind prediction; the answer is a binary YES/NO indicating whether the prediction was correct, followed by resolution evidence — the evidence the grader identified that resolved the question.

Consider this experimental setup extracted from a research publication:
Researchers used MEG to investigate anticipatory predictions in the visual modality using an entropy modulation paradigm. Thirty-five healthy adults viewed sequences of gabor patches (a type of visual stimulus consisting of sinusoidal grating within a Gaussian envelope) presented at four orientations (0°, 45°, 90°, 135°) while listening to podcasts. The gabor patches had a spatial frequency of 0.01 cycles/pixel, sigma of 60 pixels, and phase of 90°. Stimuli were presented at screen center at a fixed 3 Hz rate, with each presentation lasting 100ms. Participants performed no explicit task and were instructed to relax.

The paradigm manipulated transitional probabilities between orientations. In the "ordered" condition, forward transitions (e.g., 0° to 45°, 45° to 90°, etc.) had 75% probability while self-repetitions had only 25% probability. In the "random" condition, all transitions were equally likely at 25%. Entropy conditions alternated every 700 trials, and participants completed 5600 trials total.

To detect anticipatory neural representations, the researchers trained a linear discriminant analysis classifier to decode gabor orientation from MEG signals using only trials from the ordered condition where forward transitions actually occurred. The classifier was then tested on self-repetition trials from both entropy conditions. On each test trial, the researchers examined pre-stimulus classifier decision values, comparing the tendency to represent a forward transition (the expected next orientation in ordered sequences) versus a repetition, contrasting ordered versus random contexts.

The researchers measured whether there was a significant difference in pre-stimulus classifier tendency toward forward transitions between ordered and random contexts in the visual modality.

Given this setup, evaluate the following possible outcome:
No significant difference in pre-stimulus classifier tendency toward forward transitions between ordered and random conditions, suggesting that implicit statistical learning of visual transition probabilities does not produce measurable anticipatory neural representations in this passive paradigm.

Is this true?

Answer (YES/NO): NO